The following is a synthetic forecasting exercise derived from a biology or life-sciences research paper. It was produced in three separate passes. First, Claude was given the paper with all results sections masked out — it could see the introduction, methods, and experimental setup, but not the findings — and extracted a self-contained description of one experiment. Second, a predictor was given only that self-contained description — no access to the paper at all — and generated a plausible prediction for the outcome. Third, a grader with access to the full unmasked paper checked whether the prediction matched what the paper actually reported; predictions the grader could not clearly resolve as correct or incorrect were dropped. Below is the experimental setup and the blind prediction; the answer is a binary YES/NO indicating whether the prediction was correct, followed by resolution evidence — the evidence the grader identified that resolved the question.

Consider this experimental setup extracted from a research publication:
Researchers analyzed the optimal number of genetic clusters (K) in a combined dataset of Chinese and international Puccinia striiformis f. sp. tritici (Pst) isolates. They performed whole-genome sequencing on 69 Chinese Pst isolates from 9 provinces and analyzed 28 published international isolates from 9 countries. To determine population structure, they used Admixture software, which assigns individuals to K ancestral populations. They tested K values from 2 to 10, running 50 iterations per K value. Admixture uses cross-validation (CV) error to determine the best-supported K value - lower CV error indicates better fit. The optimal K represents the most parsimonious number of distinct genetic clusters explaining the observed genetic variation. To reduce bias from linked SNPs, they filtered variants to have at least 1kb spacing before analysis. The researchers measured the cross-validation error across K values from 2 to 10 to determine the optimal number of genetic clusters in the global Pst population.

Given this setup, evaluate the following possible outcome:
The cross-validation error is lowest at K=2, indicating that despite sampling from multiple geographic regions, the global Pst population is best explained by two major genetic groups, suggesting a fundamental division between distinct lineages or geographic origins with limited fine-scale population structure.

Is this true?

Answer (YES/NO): NO